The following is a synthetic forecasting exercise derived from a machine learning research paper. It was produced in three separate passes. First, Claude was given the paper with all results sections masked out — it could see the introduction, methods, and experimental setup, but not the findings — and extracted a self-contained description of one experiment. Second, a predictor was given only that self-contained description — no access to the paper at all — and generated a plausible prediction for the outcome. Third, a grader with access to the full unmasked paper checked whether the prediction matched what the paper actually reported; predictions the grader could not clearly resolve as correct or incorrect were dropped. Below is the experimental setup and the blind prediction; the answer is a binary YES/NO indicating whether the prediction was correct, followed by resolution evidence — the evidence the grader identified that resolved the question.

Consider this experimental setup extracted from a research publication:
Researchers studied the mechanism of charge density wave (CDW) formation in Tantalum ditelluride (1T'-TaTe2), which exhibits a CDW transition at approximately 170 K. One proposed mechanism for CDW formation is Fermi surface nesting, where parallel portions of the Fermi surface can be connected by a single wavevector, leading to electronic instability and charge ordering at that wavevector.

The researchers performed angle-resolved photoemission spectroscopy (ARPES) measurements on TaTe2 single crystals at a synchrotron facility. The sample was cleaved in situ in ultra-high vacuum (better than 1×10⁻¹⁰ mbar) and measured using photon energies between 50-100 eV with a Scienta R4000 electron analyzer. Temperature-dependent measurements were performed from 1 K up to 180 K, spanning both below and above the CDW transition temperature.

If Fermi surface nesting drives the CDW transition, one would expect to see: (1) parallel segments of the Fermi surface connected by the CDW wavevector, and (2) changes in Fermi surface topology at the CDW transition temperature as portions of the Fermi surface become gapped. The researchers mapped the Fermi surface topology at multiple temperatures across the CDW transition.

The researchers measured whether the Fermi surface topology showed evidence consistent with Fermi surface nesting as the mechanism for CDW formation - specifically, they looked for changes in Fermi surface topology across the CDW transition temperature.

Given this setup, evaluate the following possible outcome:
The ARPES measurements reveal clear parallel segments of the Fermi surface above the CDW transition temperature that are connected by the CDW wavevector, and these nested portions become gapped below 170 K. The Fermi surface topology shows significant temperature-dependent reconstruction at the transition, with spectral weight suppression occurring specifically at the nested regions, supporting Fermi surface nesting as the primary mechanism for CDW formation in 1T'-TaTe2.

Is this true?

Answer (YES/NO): NO